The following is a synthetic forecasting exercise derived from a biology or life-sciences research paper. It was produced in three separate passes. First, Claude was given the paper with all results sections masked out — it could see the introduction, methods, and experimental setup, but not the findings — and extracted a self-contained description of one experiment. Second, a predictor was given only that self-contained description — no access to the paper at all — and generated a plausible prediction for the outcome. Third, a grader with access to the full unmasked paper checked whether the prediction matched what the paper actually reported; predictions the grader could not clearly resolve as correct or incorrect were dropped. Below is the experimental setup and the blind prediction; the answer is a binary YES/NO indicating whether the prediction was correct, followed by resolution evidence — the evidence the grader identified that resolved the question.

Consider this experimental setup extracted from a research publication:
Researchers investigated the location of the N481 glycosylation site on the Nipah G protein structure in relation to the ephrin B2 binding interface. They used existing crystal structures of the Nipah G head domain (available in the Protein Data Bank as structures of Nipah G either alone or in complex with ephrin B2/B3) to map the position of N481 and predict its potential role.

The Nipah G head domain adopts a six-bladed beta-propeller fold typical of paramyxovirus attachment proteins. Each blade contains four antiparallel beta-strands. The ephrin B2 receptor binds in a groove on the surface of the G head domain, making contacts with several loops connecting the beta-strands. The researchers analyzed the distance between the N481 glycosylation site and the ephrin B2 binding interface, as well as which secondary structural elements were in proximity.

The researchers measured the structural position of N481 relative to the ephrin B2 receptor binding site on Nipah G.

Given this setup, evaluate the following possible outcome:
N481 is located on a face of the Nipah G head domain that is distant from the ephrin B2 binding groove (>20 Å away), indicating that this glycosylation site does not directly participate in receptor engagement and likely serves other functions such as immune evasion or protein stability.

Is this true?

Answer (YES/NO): NO